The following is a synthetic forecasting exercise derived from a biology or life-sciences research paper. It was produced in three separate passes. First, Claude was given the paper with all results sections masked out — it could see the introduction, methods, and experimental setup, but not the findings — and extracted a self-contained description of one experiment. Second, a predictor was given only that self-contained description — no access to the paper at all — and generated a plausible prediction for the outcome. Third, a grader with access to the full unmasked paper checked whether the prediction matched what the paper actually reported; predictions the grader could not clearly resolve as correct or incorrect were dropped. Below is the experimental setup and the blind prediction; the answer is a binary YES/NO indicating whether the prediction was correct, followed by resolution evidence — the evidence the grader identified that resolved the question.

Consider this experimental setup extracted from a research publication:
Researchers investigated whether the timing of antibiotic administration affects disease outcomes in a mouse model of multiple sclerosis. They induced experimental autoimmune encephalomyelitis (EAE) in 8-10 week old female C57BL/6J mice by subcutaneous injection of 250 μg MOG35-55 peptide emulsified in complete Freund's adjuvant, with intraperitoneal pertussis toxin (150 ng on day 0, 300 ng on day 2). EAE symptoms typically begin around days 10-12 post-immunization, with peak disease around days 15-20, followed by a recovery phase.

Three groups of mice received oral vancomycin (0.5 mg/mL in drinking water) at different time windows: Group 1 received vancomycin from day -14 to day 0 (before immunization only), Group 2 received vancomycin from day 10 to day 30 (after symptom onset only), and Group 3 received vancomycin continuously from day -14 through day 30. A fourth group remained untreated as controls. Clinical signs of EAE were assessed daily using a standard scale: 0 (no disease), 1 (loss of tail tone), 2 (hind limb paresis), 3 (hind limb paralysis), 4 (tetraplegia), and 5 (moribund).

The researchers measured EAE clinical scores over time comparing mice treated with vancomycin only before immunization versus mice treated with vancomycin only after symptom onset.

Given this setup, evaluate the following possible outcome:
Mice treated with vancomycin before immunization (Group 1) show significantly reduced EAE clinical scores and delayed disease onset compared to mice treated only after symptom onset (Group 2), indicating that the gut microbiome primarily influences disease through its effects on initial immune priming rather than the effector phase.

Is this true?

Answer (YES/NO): NO